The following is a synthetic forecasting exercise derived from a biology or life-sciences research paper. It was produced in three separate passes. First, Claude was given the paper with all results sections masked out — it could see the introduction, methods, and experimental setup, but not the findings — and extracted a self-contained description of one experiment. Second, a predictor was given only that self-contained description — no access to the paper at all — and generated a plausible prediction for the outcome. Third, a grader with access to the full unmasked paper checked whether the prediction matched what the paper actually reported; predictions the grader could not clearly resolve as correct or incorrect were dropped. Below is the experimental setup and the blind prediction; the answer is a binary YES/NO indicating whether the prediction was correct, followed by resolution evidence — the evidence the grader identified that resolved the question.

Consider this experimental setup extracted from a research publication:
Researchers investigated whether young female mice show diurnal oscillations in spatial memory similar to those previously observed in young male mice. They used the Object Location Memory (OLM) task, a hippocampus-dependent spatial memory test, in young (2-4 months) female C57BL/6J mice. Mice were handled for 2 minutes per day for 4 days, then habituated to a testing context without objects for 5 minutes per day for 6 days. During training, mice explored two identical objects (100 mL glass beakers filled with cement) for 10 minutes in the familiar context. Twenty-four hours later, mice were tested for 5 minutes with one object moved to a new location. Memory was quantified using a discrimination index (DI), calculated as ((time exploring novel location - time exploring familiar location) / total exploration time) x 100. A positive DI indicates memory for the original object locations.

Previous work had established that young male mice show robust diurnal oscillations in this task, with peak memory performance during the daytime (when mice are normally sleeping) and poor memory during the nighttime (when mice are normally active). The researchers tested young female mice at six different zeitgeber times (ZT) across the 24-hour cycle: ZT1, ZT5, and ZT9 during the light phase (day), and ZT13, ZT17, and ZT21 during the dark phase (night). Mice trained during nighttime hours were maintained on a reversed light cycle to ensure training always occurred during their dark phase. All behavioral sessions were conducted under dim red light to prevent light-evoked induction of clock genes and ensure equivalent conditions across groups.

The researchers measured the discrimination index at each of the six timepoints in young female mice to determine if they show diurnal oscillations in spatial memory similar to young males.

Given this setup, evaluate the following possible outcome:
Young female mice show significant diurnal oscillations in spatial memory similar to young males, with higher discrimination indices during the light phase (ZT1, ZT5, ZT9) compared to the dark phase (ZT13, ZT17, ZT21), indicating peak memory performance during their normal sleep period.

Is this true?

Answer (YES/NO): NO